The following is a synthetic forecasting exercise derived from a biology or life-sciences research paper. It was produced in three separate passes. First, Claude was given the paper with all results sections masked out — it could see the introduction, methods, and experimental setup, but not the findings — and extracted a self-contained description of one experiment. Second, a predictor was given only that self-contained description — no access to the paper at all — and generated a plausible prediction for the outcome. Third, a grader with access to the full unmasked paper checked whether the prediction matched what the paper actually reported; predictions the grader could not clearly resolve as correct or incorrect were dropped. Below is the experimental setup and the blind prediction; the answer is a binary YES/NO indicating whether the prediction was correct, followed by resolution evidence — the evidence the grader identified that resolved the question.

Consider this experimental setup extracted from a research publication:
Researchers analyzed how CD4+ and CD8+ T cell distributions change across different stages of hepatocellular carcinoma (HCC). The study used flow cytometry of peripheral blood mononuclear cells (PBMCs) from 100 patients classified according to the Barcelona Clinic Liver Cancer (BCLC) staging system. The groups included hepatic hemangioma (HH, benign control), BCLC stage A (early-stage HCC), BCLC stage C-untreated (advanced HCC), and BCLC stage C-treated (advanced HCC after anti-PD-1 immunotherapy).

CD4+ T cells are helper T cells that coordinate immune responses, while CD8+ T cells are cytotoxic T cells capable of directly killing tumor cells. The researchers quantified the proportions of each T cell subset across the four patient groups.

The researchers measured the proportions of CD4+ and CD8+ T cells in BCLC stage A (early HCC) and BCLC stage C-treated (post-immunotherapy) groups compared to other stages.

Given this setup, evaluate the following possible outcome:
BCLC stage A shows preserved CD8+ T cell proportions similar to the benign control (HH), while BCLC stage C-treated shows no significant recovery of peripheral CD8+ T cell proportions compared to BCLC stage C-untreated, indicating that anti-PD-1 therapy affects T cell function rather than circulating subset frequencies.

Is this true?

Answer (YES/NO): NO